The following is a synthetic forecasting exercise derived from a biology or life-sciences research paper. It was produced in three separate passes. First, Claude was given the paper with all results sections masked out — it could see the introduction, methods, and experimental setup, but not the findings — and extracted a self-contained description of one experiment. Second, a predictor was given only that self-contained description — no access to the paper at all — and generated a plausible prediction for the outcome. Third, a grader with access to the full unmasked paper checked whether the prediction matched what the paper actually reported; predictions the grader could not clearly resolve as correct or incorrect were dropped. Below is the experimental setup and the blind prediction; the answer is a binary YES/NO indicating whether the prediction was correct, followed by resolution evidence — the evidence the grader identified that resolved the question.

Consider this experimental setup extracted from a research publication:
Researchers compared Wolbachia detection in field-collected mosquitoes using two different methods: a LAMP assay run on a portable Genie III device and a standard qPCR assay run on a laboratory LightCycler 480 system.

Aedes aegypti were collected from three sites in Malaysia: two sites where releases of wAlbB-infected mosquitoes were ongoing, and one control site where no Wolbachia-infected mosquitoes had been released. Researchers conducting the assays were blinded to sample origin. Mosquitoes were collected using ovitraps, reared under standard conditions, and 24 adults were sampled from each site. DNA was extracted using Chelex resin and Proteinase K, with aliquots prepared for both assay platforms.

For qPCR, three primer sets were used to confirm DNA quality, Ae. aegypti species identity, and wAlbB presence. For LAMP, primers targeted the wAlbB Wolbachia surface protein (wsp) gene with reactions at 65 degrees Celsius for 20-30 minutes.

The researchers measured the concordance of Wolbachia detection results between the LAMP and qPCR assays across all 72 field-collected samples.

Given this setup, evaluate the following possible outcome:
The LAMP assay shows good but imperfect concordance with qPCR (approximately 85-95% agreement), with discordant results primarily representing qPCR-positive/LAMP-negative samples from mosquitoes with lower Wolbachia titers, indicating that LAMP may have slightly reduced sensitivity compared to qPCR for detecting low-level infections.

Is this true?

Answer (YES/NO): NO